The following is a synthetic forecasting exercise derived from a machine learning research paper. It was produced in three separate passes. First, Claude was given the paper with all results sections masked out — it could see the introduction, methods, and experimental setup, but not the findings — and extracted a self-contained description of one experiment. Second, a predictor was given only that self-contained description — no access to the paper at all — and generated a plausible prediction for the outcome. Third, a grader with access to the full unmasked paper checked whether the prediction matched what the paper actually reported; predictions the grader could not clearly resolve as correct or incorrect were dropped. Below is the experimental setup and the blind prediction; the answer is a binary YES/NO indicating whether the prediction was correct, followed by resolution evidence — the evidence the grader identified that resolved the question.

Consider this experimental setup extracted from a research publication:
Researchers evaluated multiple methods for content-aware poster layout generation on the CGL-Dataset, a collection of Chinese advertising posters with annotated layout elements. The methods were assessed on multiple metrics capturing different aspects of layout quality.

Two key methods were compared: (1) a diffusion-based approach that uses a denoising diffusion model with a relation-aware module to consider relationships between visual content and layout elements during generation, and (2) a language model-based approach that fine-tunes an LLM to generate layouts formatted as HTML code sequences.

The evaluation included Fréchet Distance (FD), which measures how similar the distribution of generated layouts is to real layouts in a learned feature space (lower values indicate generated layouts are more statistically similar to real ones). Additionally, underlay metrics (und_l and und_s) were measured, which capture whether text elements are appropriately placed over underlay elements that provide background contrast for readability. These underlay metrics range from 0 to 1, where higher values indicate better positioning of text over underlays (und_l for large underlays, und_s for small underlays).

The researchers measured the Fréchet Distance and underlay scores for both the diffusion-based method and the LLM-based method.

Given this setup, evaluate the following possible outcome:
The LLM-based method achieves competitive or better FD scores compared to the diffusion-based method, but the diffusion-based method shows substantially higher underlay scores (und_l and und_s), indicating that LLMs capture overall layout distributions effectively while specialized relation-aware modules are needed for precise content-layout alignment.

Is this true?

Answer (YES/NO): NO